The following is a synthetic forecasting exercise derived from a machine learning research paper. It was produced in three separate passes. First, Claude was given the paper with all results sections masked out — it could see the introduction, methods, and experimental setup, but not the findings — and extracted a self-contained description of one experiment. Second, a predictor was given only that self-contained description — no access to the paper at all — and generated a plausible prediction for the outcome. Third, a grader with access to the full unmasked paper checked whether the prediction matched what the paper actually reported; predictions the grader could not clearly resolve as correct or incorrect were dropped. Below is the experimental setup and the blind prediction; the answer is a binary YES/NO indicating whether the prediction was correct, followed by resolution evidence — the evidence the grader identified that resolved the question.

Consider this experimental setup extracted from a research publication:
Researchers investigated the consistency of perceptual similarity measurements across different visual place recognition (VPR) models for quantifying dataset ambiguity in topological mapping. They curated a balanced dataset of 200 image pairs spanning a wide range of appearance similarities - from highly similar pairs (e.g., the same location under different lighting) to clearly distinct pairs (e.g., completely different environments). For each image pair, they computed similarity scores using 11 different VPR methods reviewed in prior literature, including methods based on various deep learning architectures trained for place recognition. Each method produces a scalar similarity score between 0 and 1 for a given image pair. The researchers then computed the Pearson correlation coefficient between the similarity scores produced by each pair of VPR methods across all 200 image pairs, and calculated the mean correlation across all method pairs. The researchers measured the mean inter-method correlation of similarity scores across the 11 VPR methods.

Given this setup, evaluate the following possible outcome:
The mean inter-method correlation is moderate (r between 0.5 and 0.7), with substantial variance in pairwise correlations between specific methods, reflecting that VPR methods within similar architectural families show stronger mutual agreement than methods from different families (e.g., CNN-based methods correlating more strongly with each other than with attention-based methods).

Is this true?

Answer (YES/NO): NO